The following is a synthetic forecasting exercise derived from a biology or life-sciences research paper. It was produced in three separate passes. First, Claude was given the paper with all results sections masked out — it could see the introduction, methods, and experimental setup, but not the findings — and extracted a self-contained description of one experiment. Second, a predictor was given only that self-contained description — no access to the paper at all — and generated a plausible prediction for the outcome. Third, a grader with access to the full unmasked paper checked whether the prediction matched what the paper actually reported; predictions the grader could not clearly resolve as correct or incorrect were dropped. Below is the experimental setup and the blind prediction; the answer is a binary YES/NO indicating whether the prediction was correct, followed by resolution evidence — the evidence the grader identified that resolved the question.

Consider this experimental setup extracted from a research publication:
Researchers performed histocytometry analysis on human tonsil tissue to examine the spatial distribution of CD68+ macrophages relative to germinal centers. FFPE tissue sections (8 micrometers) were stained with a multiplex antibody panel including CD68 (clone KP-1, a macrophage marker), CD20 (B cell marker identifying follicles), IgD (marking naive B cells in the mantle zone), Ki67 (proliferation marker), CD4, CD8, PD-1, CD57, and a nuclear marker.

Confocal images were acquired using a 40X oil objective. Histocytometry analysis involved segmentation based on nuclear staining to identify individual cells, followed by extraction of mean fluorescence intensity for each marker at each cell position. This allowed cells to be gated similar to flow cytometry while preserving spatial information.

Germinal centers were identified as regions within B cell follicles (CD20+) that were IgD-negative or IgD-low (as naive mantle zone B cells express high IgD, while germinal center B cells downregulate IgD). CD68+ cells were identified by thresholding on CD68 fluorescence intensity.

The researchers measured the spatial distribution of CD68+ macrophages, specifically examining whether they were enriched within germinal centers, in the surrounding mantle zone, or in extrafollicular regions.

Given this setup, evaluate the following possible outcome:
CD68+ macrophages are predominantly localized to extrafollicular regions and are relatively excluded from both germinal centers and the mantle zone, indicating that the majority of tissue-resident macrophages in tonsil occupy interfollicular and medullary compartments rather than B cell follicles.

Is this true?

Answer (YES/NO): NO